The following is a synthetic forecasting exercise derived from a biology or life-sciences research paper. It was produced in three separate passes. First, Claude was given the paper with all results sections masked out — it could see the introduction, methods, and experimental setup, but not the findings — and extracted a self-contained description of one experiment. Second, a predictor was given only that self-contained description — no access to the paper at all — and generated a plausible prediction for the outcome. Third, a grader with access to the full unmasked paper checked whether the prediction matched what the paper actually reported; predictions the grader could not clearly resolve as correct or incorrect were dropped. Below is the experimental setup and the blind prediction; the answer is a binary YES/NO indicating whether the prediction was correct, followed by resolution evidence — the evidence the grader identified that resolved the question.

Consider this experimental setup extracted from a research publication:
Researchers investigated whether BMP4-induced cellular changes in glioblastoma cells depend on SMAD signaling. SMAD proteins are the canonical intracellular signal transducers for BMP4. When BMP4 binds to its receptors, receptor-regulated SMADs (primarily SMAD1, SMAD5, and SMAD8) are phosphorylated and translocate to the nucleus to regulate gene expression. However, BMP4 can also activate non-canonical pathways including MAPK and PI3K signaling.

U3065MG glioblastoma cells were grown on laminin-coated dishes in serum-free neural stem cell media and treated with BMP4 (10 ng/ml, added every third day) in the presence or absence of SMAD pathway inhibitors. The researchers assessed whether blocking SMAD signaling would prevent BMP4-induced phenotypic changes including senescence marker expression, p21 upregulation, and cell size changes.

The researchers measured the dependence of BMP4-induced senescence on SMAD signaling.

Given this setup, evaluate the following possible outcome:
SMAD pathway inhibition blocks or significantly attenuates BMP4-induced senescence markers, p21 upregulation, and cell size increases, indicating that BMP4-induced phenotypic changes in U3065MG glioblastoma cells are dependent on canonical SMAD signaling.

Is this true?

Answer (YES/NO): YES